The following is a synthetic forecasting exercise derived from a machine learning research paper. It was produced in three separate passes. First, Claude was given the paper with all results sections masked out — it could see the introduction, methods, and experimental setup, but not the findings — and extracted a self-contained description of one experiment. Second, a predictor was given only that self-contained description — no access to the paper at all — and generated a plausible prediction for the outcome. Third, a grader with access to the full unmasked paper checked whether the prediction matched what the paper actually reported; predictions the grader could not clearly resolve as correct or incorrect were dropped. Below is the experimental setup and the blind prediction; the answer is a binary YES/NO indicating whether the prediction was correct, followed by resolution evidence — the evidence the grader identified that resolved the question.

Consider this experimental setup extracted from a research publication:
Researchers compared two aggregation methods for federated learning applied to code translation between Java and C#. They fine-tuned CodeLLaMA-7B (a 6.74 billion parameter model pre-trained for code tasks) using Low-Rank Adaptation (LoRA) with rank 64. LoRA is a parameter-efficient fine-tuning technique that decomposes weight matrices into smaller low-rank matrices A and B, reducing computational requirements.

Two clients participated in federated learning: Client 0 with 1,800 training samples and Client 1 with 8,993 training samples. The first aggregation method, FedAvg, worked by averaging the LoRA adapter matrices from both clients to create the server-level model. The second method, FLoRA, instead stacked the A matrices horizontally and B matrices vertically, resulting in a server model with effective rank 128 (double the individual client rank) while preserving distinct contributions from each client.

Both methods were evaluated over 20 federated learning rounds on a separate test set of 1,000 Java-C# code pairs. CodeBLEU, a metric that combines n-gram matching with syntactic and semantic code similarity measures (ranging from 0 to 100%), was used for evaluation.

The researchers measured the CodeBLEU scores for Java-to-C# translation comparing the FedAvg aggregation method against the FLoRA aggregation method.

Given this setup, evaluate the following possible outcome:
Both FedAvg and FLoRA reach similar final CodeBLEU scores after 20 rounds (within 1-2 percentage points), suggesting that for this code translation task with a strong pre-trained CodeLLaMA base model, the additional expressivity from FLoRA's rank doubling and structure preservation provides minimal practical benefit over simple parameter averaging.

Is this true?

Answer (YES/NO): NO